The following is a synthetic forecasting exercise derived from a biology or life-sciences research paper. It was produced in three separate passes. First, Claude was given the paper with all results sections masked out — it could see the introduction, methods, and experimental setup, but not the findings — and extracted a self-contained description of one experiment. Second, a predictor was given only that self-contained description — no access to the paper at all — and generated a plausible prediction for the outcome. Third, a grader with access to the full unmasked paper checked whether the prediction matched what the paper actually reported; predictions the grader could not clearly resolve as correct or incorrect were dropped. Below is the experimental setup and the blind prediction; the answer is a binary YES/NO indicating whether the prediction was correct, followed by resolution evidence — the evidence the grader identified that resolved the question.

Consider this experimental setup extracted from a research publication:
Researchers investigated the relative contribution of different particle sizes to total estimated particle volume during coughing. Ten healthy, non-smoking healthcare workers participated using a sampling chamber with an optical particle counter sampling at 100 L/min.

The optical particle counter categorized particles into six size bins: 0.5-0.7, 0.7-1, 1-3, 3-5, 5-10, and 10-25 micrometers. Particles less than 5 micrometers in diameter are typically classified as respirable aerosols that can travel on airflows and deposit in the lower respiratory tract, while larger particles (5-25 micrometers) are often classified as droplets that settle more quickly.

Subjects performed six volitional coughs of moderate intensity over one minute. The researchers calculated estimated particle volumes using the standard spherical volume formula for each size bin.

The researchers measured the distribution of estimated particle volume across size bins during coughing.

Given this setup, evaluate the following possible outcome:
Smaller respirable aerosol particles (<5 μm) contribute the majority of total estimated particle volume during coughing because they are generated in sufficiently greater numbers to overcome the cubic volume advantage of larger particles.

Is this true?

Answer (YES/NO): NO